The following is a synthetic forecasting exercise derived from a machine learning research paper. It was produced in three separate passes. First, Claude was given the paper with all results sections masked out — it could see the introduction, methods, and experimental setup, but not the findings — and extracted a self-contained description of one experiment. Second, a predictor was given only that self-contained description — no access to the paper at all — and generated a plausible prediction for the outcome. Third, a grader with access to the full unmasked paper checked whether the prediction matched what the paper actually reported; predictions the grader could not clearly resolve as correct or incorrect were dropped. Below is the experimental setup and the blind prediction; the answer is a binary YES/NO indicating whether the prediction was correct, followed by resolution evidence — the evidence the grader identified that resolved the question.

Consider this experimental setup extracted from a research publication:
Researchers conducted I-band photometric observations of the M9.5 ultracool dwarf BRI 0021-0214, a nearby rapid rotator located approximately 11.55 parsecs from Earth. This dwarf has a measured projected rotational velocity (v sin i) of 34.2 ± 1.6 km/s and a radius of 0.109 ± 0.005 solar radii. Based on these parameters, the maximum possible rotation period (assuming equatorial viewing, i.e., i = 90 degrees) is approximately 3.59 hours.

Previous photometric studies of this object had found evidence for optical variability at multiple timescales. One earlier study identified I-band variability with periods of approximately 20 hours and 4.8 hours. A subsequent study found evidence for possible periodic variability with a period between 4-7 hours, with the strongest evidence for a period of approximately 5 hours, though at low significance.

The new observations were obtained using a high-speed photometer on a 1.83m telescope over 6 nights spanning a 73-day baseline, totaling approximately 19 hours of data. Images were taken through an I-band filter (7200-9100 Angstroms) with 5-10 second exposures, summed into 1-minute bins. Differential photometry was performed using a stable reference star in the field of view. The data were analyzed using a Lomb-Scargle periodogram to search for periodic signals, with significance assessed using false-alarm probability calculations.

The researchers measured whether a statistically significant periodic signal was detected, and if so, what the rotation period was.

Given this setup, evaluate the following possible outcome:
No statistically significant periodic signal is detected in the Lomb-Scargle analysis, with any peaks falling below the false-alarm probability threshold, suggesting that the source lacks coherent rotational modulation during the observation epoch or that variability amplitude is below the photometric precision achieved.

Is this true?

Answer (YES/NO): NO